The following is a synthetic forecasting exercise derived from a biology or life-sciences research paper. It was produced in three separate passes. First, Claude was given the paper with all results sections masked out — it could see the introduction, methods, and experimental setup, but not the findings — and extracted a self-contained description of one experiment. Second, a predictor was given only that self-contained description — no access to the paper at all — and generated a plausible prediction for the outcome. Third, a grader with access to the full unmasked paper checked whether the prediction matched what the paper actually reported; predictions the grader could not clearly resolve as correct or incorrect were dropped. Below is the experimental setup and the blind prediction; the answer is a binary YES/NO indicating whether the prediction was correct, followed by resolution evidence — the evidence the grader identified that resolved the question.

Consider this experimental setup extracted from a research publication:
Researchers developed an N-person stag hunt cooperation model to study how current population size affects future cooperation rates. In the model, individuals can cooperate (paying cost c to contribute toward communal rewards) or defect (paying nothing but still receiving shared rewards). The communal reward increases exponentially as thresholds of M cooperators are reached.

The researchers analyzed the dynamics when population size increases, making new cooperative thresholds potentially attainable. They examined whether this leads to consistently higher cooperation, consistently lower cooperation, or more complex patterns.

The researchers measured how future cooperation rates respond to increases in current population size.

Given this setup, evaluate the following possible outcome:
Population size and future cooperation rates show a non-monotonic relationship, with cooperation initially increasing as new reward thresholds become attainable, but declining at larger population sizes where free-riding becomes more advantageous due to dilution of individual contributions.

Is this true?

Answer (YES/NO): YES